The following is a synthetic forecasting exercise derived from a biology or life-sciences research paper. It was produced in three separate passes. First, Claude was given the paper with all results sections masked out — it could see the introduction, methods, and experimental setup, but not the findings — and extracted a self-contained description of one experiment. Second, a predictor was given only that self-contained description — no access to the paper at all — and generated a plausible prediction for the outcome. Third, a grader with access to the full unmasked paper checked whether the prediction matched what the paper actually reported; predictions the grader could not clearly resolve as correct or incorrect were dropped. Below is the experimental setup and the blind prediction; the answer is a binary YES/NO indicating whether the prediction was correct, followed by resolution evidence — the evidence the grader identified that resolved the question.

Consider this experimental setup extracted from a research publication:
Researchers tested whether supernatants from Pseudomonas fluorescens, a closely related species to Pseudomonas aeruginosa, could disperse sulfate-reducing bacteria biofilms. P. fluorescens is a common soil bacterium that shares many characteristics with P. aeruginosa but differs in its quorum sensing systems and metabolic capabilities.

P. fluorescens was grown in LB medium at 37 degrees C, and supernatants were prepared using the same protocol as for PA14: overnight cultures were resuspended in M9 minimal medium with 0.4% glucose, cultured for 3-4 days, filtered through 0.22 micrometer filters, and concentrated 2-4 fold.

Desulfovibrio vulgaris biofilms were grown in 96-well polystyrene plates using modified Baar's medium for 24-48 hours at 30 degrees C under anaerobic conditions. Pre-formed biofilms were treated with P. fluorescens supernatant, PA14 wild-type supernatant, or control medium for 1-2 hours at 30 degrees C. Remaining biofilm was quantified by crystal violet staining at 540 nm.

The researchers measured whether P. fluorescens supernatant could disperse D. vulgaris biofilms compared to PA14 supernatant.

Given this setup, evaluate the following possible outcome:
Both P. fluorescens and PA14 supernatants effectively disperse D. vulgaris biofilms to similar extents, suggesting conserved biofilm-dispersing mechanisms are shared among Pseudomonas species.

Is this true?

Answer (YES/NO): NO